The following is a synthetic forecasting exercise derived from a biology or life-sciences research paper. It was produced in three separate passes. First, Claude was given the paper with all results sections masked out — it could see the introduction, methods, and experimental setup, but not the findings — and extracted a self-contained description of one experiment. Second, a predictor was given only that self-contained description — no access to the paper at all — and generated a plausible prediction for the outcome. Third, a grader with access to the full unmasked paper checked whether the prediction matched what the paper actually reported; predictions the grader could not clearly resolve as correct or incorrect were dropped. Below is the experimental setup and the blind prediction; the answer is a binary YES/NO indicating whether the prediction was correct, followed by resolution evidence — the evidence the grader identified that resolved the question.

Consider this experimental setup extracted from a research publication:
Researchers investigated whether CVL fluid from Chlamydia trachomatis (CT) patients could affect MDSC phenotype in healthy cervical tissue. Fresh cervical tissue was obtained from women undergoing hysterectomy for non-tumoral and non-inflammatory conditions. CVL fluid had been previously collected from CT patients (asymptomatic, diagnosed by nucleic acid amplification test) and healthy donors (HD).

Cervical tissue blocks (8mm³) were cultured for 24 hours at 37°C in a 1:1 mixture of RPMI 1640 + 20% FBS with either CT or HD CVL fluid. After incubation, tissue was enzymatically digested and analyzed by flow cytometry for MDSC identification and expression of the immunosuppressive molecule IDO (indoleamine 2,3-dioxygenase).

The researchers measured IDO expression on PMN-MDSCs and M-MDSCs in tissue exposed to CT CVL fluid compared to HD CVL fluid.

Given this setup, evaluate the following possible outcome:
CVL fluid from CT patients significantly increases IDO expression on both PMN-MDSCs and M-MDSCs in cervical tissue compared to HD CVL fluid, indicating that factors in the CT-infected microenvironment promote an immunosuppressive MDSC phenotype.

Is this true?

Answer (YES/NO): NO